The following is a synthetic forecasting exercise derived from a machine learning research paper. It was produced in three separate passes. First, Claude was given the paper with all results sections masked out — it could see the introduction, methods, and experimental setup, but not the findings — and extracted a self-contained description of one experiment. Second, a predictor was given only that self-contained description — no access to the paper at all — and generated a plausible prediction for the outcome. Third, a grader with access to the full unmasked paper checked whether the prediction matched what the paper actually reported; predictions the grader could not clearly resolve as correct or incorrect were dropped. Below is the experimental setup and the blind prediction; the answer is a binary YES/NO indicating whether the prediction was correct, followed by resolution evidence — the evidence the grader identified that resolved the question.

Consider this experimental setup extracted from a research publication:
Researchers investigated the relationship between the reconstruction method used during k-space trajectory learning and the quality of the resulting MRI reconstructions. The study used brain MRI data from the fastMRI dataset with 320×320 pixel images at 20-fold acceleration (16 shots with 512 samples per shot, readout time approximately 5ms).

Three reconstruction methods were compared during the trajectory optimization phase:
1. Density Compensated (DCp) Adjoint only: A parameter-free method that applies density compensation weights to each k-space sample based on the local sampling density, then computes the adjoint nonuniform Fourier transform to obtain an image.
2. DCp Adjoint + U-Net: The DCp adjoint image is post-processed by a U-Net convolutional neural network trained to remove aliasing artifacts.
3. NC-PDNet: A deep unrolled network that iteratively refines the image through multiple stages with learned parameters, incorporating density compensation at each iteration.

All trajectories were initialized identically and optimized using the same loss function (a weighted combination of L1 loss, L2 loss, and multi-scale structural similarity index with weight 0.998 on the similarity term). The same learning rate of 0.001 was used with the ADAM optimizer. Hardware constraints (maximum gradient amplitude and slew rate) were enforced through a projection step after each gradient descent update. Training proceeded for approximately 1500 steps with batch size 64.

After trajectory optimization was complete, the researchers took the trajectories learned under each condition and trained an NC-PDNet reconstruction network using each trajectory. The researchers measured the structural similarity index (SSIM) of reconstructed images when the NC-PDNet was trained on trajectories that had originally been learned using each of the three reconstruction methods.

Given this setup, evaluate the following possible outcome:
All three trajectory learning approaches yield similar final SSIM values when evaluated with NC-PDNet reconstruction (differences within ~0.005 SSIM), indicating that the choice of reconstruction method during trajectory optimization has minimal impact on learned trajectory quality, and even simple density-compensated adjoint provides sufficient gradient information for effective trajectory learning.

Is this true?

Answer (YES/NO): NO